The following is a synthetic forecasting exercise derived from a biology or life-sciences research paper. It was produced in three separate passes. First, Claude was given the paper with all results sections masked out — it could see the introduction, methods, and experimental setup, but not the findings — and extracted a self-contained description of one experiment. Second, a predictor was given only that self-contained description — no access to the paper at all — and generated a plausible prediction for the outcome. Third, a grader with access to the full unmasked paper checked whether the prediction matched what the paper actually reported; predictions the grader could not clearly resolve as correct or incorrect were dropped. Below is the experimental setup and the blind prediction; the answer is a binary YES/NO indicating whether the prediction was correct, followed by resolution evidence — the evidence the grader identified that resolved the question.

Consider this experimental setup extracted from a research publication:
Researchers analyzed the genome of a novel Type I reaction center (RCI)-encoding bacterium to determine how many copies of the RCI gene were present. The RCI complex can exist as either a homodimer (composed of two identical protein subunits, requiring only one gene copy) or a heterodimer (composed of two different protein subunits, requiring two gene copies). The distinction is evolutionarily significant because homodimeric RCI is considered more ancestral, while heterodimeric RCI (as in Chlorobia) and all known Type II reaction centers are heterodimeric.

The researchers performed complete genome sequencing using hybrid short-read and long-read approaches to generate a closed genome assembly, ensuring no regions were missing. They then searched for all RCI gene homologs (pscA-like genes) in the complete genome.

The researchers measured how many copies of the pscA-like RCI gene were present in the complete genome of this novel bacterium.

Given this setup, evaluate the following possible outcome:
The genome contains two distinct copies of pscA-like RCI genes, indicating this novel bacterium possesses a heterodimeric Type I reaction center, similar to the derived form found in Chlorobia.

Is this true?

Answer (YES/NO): NO